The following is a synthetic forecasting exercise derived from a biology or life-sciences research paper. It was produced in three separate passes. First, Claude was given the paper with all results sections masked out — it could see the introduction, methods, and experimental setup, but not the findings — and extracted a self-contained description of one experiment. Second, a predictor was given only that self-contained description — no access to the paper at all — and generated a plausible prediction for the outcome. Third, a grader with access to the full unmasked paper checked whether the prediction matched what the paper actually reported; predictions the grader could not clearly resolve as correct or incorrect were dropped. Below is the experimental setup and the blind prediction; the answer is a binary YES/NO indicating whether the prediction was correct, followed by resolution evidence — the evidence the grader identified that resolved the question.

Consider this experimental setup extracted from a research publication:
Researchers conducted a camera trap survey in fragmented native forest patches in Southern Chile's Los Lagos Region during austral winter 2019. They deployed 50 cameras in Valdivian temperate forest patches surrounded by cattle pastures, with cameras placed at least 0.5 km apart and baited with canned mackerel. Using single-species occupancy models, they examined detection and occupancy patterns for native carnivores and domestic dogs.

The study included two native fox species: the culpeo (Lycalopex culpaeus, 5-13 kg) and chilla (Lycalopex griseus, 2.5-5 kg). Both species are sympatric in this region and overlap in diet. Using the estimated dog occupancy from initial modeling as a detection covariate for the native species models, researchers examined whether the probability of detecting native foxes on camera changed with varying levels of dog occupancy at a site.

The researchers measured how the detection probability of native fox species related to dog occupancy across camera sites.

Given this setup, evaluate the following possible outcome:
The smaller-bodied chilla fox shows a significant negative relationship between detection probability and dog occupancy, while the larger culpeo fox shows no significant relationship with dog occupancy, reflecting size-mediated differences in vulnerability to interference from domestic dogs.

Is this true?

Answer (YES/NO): NO